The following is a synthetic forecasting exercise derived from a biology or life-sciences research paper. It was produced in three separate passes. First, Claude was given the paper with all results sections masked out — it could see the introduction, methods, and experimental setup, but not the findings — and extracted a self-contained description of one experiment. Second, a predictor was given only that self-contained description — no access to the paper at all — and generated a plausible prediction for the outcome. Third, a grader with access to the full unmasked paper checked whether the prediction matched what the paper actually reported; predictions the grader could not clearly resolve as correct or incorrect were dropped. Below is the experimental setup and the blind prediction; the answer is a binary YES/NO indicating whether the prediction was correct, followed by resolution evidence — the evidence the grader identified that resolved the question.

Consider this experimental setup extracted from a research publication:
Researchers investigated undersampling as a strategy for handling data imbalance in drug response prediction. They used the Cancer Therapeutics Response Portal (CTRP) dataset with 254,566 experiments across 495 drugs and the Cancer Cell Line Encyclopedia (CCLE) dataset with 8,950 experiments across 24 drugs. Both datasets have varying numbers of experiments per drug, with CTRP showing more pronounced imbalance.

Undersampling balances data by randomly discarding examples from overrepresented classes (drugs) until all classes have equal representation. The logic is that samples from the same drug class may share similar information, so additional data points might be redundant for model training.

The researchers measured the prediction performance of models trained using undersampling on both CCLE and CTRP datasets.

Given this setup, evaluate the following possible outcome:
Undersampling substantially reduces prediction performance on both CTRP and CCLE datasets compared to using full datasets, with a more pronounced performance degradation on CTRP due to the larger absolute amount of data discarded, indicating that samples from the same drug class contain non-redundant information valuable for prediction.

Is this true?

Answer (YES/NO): NO